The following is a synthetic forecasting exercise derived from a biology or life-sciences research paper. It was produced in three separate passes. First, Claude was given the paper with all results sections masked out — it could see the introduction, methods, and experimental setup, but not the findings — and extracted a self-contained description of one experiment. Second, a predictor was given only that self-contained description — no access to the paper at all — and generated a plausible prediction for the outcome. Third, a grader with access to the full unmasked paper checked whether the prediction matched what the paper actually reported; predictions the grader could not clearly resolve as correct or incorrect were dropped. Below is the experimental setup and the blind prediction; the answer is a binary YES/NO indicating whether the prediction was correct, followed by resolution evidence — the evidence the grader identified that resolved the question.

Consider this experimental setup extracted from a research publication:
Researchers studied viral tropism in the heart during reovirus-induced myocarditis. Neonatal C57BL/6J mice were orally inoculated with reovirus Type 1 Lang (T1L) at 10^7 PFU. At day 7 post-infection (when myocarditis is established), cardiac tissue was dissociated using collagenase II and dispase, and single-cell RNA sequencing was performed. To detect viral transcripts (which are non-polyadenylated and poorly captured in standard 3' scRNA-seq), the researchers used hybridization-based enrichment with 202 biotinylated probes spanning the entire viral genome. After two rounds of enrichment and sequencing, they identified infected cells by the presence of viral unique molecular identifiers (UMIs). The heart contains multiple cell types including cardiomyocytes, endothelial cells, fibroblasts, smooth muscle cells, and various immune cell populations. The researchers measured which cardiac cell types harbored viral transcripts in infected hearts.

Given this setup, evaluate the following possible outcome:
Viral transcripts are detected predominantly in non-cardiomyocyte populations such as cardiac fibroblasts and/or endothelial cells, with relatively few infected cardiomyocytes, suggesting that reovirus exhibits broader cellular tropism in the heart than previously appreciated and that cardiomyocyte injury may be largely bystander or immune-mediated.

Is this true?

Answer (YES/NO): YES